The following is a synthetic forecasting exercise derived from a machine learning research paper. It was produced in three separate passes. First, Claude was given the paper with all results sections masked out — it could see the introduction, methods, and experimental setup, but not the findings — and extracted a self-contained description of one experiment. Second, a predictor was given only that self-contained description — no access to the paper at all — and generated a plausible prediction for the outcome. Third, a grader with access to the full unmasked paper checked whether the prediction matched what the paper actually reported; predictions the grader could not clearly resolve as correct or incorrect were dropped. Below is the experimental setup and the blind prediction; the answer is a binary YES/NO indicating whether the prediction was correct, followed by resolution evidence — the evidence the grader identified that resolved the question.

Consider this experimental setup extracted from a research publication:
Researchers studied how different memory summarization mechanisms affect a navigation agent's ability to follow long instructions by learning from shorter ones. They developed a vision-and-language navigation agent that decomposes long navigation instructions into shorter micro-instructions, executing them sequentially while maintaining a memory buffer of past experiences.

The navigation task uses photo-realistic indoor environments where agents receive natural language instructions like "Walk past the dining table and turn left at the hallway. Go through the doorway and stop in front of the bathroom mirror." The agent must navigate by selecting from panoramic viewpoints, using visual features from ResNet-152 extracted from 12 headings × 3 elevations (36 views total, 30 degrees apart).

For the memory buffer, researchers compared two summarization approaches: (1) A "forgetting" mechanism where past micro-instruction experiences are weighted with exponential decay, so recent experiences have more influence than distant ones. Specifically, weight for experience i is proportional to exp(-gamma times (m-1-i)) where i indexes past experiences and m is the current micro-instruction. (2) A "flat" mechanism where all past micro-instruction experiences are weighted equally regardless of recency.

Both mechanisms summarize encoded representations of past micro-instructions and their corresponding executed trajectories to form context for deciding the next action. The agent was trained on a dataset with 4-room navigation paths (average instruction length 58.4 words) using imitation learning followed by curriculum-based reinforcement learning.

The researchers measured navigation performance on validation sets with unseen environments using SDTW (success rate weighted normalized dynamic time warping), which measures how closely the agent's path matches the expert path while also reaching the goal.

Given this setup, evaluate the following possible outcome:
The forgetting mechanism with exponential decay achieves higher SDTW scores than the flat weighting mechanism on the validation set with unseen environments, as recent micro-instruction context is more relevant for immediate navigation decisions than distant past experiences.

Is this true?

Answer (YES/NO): YES